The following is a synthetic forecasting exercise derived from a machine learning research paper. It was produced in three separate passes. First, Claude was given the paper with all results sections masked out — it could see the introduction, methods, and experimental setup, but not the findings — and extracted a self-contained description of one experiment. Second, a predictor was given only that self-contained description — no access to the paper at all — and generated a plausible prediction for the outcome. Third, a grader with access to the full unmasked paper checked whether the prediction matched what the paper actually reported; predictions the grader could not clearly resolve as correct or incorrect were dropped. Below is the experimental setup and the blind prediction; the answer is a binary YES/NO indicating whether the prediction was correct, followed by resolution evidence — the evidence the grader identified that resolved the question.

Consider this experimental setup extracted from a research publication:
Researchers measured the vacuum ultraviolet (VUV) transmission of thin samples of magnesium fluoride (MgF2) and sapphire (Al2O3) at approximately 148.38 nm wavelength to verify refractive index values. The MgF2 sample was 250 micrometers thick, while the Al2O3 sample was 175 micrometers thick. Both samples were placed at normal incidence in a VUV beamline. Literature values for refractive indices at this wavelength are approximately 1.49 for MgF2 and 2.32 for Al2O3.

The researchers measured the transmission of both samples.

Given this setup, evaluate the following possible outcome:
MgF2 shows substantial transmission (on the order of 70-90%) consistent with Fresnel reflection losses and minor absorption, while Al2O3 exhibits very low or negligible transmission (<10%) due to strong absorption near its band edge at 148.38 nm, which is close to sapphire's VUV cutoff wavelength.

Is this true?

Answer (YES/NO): NO